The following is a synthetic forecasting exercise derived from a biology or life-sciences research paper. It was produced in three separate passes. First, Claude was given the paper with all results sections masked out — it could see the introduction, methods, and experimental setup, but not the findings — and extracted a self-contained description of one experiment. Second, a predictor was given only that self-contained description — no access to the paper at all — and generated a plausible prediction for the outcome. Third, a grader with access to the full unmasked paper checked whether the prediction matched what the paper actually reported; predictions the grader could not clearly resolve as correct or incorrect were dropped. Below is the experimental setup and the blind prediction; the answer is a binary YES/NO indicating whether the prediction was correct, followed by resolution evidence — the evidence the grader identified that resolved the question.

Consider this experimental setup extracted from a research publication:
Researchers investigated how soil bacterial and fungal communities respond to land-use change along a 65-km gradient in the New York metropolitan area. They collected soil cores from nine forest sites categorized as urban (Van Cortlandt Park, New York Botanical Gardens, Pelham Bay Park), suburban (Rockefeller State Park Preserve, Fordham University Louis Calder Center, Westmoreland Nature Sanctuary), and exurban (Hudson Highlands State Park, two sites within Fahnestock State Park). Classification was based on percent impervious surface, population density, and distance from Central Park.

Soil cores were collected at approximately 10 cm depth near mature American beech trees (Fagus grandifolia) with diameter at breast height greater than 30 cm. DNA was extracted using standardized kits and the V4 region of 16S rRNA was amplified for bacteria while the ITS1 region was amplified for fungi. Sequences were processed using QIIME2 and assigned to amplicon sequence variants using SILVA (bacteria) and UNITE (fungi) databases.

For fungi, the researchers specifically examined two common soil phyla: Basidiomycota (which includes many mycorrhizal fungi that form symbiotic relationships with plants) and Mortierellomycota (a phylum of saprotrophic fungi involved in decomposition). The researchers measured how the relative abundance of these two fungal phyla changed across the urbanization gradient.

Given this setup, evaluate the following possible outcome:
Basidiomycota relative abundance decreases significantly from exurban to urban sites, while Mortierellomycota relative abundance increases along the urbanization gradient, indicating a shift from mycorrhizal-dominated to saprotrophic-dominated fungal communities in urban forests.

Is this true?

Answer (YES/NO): YES